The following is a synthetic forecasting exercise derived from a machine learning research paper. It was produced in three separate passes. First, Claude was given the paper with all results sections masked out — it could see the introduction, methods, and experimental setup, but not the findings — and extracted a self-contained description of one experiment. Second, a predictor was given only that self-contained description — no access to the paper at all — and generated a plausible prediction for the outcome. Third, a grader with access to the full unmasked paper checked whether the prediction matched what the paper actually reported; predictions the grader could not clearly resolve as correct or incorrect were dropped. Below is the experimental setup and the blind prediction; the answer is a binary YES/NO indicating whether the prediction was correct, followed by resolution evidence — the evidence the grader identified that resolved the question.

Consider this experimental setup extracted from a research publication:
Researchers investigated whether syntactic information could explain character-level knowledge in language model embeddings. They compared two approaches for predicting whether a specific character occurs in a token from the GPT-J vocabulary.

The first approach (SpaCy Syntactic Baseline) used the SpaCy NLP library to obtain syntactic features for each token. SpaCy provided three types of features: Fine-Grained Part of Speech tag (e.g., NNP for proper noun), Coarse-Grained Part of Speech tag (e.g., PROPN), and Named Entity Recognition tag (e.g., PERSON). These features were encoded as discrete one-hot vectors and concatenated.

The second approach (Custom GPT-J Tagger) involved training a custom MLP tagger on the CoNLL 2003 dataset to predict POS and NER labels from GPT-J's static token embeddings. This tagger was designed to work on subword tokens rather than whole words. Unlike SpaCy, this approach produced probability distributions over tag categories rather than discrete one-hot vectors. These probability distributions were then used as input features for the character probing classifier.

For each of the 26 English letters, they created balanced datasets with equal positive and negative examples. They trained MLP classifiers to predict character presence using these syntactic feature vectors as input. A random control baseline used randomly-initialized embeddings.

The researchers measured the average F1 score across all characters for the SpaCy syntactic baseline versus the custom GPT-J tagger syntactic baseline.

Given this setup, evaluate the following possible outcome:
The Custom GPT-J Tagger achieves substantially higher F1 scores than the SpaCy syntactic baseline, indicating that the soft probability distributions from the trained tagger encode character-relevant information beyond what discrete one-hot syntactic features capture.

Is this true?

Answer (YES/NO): YES